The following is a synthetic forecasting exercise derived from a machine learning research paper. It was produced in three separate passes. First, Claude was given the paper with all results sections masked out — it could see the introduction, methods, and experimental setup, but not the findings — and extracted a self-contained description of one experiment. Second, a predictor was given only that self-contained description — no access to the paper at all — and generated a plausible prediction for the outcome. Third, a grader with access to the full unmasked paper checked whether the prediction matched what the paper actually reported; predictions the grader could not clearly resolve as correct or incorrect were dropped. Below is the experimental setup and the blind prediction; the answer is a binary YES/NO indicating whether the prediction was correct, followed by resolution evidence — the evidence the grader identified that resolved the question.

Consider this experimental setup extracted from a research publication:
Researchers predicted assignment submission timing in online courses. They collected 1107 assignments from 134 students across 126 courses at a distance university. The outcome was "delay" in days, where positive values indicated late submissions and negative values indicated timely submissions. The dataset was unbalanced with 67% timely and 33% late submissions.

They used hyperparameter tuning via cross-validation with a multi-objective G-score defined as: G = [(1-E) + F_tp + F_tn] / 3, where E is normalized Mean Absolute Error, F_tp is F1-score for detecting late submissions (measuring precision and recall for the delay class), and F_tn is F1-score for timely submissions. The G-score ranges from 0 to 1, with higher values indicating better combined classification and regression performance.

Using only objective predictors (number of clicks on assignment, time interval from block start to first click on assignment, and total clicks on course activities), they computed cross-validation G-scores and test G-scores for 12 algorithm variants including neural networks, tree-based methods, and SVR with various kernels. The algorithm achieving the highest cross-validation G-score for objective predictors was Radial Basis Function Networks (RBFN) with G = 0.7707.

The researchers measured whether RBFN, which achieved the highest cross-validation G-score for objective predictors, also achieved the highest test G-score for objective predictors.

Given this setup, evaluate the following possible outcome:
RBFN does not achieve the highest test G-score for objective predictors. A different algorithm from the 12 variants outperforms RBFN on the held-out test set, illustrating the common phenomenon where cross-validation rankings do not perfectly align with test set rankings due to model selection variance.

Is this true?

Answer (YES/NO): YES